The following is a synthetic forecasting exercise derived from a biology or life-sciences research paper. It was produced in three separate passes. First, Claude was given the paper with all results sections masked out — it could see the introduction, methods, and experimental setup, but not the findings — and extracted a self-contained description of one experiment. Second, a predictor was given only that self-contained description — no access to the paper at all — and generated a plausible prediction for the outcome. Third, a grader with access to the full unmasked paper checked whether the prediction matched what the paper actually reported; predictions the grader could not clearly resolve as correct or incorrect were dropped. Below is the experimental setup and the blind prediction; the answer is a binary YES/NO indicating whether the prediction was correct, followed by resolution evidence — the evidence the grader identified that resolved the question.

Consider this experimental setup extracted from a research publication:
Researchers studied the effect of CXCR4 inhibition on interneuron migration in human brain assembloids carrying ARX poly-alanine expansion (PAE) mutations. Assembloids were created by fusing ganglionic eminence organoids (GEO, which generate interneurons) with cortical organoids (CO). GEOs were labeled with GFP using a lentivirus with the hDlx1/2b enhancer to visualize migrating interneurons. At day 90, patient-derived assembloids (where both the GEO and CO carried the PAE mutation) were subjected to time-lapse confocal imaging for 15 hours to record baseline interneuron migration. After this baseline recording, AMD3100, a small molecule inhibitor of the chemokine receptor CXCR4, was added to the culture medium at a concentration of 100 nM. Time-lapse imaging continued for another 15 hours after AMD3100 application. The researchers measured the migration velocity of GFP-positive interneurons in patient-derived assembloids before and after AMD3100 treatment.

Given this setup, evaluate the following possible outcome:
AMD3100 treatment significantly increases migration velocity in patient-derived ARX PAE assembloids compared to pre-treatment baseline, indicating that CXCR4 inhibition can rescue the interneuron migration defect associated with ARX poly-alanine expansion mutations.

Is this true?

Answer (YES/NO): NO